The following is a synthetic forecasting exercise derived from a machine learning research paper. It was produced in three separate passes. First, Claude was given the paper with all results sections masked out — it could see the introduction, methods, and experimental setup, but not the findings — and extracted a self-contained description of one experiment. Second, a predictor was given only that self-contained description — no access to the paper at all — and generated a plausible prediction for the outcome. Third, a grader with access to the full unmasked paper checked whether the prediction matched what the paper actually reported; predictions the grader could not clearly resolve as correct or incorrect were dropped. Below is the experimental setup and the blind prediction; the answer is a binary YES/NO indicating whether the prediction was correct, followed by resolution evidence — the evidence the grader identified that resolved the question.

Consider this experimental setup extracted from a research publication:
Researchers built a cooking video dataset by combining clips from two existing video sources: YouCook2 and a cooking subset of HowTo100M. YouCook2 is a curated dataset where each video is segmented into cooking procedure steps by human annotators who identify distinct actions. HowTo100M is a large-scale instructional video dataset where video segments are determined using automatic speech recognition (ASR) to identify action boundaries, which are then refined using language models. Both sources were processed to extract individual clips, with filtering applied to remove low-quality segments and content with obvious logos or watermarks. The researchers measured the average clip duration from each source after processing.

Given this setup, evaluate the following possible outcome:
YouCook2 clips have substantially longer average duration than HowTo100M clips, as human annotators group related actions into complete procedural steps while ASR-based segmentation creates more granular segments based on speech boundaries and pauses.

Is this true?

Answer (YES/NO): YES